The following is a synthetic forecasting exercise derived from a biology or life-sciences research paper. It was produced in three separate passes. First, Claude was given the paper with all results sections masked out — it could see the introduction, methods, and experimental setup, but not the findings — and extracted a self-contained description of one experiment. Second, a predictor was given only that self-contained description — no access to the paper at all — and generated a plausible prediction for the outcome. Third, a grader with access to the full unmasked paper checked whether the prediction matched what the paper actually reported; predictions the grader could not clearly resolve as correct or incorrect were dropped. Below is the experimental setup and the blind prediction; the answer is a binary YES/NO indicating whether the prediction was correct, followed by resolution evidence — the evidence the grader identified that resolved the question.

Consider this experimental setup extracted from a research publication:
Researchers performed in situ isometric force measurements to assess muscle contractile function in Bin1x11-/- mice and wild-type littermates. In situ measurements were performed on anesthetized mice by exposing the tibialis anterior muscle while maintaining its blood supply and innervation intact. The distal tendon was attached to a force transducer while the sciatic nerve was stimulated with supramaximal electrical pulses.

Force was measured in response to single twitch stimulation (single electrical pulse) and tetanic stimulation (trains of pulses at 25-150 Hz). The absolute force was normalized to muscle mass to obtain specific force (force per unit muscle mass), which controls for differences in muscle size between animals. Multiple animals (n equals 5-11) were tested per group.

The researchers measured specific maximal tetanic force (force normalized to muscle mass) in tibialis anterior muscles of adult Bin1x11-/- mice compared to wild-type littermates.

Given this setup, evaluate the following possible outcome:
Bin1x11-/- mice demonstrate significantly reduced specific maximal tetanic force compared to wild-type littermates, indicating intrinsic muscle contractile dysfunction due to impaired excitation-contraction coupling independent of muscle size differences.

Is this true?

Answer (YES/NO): NO